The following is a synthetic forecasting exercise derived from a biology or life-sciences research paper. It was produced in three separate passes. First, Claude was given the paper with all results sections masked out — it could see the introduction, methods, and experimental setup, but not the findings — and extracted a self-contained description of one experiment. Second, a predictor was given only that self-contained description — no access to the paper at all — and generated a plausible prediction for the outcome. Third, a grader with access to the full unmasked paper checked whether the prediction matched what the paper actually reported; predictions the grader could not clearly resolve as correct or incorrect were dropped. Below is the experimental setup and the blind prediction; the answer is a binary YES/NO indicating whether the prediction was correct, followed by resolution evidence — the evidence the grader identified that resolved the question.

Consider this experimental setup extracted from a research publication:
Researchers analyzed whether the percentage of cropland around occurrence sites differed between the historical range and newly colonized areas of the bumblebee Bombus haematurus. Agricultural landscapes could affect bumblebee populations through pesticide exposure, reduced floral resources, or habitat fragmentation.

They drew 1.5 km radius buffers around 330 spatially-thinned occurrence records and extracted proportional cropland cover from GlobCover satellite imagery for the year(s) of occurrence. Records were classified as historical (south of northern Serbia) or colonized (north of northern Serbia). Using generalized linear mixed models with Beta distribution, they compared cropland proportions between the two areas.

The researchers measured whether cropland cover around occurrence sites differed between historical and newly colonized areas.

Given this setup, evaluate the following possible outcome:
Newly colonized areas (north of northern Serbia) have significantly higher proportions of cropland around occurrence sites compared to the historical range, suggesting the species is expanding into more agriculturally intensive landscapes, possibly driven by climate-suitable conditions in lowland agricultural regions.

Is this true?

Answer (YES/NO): NO